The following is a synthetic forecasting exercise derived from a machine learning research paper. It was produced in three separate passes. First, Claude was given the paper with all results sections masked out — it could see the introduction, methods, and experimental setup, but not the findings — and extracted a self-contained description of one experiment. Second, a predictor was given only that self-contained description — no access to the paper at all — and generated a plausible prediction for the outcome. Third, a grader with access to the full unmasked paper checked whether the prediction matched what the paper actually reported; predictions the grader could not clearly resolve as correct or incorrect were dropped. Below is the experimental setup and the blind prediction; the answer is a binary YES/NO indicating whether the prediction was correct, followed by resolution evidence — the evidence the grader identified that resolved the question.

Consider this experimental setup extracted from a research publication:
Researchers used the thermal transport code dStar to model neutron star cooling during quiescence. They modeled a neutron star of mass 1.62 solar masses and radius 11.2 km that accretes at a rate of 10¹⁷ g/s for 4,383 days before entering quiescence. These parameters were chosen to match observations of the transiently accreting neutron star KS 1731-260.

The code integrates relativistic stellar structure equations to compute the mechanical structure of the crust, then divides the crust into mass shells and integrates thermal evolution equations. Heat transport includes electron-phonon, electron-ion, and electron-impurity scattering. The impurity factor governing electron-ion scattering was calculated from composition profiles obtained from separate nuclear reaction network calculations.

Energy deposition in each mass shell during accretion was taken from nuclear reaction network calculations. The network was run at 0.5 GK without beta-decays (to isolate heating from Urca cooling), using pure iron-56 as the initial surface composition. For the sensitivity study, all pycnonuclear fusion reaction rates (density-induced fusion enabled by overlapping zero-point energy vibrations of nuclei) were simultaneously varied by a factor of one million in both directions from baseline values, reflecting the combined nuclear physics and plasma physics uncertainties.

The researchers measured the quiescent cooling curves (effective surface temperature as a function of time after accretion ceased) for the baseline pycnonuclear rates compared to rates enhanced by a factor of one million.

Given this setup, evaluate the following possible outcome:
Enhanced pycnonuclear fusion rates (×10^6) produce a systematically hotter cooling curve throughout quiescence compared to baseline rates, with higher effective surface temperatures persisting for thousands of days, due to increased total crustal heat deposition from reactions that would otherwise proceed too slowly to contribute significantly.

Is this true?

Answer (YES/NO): NO